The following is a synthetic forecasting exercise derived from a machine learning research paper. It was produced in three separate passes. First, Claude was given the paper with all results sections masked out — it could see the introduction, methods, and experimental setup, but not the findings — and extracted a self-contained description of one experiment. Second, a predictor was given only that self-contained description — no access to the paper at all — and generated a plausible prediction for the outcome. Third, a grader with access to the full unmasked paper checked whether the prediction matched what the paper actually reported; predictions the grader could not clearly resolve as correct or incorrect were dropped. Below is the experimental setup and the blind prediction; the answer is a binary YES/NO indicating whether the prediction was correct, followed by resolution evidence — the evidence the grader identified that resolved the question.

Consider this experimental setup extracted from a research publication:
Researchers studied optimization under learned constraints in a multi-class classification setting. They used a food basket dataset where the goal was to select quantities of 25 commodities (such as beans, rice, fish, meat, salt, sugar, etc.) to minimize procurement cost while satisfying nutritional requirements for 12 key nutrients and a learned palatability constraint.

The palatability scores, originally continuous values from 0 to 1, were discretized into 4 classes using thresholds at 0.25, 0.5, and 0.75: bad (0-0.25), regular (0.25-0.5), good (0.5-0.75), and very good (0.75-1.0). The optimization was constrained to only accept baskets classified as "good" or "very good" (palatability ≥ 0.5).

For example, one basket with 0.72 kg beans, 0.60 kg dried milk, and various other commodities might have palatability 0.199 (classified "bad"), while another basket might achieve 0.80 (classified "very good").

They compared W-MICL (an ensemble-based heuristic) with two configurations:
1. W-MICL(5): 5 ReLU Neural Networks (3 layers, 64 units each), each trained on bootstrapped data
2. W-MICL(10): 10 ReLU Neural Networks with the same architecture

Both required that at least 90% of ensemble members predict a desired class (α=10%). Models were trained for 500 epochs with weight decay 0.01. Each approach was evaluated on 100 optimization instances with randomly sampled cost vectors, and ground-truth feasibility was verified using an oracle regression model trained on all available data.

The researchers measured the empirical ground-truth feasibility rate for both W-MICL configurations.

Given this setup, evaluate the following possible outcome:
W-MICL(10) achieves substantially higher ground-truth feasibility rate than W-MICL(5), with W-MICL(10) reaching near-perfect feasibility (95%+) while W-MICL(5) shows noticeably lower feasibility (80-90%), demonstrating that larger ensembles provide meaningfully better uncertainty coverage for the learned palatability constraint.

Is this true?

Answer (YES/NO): NO